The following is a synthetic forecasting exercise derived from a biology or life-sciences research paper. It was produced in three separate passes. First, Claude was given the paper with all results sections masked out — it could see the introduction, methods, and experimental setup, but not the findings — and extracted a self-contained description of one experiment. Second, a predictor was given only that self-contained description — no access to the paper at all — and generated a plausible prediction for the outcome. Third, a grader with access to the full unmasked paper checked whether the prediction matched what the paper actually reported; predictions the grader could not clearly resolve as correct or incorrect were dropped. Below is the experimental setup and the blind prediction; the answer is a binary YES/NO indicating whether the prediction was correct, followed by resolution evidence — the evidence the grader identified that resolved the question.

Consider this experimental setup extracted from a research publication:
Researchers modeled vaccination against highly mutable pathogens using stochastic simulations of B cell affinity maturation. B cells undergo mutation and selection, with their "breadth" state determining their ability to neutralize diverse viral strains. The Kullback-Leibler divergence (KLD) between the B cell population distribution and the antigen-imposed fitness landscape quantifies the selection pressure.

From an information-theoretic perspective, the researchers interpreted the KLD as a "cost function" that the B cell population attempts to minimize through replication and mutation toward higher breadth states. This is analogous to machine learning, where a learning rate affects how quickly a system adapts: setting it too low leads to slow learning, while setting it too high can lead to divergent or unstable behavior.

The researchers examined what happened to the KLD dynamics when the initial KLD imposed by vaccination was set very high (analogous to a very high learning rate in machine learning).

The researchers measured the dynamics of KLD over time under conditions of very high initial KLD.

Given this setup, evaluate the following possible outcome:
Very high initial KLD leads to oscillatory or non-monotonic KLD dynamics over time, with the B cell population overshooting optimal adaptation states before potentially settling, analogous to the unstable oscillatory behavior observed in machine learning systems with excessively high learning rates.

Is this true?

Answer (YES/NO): NO